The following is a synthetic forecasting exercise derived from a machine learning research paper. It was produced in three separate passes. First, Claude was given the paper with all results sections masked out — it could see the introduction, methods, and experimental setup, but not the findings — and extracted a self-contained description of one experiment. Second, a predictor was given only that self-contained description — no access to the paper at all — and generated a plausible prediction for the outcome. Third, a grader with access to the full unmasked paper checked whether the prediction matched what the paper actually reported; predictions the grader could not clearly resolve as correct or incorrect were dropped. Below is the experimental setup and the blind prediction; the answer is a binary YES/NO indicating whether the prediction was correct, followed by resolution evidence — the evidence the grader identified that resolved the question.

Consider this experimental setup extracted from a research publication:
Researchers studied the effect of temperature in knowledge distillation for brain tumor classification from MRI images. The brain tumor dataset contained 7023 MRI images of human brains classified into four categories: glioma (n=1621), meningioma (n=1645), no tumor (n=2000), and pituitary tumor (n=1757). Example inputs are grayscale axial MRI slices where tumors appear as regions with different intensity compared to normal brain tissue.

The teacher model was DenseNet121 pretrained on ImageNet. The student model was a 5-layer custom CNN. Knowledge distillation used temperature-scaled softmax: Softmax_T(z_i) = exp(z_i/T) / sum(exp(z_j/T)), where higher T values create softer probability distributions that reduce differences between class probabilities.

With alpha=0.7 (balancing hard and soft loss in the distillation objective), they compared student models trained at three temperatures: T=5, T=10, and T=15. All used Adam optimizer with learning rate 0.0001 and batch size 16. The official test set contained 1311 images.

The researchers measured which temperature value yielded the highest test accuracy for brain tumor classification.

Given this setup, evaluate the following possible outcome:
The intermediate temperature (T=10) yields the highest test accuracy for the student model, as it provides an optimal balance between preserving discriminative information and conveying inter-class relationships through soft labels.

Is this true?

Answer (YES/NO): YES